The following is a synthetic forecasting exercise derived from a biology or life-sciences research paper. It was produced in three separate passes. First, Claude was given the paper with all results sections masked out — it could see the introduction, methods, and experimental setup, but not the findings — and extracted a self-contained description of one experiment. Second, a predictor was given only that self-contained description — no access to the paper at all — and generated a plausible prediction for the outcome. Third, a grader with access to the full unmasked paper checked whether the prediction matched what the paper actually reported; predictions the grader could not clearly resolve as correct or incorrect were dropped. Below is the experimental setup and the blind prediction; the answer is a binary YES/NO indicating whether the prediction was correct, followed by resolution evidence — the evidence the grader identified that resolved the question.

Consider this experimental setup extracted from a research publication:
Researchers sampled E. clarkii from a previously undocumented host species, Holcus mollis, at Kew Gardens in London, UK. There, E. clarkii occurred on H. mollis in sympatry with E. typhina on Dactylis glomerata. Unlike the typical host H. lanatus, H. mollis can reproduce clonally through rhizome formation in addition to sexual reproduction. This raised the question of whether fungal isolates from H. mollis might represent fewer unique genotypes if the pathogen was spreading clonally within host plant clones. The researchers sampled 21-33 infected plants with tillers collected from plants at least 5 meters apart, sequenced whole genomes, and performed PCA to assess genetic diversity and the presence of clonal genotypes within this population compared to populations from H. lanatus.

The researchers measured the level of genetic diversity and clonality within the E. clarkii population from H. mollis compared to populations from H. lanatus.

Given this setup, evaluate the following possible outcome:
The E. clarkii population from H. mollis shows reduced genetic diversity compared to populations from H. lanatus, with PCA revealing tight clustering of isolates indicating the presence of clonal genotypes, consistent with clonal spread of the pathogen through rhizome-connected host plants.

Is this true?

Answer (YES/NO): NO